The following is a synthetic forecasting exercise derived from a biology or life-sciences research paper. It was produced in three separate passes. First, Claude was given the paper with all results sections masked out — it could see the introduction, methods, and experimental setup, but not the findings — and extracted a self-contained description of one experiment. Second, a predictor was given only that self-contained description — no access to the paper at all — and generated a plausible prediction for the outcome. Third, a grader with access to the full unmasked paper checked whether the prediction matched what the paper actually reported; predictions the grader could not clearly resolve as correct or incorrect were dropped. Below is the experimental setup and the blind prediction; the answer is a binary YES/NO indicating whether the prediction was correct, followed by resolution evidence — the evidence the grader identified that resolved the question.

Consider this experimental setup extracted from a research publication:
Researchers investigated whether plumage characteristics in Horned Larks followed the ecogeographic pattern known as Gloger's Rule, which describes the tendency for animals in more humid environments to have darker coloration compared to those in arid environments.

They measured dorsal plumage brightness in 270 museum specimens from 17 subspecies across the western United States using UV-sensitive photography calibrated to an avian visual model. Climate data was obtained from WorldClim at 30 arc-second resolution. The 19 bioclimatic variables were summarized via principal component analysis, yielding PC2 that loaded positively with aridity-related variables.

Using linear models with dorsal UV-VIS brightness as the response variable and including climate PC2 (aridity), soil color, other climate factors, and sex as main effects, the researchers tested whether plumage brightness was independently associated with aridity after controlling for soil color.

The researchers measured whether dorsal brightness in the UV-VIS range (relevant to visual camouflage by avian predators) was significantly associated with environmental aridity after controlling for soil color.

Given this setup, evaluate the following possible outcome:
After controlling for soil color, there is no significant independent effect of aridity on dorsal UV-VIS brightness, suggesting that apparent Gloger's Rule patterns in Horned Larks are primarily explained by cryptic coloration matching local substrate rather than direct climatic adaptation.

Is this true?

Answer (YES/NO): NO